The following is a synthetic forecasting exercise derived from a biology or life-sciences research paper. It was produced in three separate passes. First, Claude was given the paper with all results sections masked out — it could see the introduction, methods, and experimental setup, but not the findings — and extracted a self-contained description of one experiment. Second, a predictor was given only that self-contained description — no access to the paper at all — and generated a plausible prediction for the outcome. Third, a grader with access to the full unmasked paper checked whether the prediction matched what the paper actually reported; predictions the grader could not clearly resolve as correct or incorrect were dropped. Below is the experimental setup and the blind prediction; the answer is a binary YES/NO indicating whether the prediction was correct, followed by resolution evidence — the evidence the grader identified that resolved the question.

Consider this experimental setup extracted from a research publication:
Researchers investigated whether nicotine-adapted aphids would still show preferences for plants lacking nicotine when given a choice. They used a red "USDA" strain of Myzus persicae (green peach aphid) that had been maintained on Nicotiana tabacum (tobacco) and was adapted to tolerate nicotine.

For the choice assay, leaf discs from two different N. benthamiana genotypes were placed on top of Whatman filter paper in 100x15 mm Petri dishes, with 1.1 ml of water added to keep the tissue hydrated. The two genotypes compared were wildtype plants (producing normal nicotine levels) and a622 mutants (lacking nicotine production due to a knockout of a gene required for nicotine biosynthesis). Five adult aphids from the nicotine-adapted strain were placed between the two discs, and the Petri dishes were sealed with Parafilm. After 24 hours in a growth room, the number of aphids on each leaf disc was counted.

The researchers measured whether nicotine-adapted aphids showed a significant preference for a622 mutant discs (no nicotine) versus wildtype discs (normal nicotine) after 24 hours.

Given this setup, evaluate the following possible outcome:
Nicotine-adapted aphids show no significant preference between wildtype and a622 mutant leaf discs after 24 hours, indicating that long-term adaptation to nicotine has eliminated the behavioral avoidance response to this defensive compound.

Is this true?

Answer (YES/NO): NO